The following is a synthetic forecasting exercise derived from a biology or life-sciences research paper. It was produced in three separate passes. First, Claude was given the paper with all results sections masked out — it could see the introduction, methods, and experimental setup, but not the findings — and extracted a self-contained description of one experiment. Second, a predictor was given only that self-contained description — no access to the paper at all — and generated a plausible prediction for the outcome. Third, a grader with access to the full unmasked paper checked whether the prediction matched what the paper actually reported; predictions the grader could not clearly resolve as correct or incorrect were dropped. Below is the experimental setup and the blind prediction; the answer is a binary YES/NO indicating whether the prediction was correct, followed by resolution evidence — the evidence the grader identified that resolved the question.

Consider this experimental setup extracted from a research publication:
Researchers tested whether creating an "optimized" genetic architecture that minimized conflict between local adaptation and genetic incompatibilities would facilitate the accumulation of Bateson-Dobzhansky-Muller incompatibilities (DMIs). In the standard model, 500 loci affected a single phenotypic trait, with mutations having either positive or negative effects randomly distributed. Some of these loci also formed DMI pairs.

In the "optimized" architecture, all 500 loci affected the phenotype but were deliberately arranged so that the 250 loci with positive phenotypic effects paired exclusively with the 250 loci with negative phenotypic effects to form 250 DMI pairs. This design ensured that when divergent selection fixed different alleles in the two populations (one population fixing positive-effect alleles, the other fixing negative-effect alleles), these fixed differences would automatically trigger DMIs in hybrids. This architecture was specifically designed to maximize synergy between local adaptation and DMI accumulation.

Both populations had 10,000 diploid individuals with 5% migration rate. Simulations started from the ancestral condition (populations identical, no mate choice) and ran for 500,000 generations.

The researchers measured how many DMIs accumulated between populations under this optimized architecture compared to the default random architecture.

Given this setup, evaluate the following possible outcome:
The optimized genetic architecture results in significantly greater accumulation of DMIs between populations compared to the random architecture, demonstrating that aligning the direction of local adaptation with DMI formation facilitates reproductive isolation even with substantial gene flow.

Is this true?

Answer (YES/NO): NO